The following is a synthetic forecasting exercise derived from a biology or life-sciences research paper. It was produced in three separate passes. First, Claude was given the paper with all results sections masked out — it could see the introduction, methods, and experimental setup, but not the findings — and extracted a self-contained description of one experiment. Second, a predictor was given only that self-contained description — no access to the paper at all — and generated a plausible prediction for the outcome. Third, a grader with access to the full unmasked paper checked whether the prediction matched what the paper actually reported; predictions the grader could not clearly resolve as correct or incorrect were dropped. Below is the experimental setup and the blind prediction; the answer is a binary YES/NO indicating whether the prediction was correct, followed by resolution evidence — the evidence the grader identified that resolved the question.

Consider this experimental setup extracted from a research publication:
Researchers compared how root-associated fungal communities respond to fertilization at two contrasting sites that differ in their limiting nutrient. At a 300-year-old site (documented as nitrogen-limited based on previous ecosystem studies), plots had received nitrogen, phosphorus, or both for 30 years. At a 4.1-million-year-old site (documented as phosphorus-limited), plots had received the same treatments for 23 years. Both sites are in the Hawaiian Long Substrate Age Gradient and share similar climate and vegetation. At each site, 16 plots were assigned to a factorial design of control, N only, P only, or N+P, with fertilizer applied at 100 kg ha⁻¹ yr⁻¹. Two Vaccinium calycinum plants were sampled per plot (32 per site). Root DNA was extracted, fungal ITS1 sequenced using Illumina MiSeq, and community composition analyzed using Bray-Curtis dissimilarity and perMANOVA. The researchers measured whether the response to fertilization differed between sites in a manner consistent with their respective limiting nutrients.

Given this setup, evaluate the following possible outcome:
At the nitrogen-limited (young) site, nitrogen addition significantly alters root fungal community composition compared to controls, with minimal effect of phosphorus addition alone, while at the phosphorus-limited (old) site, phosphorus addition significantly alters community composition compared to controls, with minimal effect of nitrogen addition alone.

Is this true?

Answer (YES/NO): NO